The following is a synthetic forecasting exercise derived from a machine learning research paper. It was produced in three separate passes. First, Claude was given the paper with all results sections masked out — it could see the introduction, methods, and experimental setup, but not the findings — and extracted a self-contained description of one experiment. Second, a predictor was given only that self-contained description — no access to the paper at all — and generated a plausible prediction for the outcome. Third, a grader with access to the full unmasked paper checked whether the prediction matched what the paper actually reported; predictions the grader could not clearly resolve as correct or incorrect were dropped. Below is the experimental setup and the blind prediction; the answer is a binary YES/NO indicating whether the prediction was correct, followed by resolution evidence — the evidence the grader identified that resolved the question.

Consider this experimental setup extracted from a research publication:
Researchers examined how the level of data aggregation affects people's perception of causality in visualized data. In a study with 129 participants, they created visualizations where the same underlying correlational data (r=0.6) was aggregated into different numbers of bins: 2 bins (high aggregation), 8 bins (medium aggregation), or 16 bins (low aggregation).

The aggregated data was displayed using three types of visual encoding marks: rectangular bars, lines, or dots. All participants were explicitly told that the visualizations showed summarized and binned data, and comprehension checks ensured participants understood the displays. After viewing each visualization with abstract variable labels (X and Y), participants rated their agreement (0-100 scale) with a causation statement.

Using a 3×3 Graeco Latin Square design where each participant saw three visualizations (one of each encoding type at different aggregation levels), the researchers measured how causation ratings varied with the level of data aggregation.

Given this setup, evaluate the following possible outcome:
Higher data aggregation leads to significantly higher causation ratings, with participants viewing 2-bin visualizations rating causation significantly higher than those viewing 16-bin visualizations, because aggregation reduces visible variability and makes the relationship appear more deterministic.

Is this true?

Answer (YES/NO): YES